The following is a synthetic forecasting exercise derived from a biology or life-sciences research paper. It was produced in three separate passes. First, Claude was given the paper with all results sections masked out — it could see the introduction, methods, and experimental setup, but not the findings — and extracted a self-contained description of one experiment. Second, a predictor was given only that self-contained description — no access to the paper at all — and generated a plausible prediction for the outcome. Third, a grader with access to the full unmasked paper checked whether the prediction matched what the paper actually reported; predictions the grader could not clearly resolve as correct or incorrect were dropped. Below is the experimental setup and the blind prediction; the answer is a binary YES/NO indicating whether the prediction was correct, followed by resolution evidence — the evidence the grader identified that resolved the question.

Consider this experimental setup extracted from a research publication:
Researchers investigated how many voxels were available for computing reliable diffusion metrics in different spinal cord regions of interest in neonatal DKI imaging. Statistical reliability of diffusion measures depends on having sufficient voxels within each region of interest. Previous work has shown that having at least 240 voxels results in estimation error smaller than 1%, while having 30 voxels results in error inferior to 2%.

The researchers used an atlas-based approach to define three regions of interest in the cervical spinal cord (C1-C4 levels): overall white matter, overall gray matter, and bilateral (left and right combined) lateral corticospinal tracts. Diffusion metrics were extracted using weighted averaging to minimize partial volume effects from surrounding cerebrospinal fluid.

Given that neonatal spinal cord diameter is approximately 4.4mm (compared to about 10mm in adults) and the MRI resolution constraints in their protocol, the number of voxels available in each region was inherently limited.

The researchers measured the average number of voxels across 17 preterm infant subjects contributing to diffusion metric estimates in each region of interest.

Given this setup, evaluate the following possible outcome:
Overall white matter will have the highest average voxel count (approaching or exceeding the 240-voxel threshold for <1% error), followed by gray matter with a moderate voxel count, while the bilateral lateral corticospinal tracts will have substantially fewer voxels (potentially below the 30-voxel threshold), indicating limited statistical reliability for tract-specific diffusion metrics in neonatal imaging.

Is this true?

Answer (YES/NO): NO